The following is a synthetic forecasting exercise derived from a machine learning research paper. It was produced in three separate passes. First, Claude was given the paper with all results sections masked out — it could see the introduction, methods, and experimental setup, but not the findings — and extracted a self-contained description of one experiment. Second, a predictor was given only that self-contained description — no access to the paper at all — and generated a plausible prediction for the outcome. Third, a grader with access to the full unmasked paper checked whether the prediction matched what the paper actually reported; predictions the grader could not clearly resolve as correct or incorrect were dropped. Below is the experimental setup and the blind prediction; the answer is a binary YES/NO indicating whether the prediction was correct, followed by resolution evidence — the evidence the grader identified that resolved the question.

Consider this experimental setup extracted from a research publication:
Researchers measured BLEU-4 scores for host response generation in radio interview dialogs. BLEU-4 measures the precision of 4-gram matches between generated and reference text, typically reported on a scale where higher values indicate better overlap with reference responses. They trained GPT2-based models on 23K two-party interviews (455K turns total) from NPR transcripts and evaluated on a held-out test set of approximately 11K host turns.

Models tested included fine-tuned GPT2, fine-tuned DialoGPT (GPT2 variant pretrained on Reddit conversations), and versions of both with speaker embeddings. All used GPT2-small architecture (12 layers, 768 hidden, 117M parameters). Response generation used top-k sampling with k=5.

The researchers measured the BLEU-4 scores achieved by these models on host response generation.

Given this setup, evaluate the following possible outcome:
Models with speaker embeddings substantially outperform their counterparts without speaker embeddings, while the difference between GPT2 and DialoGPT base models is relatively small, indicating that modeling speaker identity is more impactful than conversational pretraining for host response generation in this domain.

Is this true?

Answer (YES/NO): NO